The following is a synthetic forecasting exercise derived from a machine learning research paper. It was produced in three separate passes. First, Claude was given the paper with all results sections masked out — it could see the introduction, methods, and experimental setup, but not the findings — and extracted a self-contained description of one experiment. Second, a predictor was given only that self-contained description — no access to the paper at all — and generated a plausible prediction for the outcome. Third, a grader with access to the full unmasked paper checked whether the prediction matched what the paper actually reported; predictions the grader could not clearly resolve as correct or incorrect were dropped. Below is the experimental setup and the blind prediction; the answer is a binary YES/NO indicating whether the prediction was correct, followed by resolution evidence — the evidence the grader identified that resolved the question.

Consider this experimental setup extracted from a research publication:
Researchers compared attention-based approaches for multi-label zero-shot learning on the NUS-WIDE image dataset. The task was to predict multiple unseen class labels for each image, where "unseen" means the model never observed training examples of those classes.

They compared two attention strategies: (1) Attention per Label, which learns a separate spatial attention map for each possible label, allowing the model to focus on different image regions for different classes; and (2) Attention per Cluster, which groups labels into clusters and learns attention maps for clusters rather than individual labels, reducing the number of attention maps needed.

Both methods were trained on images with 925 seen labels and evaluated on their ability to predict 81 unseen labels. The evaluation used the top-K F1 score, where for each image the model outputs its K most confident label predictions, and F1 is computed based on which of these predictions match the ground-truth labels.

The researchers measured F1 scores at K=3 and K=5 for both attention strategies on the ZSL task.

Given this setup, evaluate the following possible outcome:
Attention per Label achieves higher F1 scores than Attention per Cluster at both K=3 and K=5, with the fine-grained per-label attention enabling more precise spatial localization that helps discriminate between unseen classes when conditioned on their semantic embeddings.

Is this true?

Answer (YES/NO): YES